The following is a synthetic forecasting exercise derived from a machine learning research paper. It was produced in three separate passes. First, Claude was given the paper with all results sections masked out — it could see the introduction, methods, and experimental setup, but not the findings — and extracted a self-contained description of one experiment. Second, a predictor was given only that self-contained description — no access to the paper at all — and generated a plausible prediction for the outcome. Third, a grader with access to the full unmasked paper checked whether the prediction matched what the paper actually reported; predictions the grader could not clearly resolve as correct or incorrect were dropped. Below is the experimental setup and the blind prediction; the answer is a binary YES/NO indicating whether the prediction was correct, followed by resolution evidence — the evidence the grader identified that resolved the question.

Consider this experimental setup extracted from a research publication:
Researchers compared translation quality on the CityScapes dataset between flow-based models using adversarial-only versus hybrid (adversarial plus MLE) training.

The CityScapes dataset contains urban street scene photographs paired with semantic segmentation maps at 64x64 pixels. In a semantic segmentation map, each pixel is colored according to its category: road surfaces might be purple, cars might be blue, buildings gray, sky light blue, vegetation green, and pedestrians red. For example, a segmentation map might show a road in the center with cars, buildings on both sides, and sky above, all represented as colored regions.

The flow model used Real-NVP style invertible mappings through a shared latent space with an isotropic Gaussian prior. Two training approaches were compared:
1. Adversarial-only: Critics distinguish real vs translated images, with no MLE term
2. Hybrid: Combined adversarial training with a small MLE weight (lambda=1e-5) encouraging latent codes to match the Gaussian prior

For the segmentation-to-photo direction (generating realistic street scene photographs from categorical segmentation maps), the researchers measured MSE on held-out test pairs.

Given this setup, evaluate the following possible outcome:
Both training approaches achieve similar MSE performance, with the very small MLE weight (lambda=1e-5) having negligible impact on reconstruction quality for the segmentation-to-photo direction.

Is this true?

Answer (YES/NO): NO